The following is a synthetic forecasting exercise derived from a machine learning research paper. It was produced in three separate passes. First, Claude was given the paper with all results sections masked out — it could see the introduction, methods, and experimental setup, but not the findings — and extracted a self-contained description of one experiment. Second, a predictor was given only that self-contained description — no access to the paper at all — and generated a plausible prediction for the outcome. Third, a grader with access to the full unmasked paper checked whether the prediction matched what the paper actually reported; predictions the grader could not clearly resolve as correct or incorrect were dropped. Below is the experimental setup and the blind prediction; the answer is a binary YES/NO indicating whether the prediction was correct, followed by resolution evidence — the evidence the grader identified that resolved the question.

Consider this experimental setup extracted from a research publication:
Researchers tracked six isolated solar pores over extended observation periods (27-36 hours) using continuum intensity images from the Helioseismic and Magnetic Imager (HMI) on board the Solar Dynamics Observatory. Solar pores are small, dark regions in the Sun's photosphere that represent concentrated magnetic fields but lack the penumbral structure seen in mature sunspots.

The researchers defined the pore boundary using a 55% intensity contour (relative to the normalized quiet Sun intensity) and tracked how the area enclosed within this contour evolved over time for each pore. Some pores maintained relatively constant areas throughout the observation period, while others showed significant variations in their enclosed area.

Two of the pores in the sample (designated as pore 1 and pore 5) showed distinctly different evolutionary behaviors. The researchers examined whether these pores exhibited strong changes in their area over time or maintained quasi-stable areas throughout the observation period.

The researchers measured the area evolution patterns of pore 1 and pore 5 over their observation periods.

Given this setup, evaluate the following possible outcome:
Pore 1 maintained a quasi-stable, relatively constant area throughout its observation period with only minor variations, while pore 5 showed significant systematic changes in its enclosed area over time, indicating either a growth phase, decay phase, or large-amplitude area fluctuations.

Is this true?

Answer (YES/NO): NO